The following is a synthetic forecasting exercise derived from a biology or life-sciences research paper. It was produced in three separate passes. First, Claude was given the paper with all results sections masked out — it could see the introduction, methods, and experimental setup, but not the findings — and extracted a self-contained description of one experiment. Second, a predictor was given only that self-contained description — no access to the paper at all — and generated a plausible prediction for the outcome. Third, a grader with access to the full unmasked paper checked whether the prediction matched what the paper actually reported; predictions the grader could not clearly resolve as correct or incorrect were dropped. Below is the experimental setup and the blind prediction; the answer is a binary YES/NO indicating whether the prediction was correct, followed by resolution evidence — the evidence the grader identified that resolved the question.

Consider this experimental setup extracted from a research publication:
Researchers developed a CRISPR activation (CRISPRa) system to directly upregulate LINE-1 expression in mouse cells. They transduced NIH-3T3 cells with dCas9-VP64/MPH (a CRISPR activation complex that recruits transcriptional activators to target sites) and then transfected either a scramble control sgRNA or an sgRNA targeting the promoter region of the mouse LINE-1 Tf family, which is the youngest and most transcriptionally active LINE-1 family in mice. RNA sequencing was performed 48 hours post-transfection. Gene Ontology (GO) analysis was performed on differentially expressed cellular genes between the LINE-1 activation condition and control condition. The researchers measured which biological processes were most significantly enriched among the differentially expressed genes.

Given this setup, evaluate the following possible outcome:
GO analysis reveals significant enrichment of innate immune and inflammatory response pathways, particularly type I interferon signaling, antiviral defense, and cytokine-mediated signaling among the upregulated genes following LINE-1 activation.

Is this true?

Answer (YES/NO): YES